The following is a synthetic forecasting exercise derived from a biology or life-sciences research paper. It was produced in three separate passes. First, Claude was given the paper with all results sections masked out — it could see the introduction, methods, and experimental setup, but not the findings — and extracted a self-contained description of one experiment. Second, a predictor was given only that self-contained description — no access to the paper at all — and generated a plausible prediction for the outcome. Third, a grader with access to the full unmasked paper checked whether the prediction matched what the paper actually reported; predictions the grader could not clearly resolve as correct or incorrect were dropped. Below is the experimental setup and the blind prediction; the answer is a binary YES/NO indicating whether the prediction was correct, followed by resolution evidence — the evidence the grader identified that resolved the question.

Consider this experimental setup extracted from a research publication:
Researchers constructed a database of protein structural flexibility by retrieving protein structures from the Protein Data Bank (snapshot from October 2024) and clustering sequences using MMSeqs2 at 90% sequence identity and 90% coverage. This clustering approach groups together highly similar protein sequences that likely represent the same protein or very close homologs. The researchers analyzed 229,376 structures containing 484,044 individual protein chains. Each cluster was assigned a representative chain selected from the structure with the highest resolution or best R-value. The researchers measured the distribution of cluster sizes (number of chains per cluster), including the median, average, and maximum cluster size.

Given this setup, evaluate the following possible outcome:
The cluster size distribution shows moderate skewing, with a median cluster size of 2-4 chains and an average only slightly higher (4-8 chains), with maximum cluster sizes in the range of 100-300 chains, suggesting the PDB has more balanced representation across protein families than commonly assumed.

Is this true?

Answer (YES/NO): NO